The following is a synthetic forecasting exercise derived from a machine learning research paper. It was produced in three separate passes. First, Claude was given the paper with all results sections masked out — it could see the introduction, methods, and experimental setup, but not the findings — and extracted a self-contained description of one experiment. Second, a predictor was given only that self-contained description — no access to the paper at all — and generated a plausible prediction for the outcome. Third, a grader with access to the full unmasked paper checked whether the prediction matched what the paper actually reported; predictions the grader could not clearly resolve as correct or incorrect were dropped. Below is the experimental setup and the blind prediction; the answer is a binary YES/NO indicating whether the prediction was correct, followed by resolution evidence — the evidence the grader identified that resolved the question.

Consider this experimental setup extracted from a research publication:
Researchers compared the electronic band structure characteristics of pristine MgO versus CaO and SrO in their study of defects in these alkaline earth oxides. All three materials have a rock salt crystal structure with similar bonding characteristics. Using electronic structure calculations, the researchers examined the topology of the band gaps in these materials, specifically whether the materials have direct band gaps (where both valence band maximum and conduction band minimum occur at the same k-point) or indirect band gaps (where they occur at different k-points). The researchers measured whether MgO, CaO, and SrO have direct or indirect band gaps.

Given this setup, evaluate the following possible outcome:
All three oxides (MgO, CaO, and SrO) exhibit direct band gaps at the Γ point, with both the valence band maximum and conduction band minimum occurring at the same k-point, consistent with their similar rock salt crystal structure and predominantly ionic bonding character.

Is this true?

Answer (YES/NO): NO